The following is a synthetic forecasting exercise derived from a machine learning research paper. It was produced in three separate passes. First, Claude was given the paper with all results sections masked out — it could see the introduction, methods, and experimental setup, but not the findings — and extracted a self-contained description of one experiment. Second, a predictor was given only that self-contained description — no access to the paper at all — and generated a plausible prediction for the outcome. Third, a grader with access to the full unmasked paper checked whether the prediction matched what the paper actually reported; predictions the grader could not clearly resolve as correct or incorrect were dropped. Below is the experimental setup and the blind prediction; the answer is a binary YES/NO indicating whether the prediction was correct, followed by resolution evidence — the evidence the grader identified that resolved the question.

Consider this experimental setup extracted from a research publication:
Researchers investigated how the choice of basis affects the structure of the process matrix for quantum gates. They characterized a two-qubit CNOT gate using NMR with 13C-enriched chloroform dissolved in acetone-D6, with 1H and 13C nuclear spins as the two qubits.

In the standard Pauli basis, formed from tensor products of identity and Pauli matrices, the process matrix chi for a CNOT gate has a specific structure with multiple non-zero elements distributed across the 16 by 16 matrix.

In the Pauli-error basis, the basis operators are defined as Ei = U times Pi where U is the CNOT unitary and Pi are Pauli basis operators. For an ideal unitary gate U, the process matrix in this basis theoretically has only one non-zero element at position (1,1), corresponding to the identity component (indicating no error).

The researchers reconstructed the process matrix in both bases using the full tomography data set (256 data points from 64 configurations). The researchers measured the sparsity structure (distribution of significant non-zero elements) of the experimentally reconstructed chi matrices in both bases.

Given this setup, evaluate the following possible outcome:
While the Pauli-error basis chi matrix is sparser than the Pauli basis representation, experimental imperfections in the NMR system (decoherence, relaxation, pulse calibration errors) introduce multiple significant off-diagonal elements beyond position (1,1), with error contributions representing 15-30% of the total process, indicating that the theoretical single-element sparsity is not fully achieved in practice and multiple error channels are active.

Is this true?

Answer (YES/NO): NO